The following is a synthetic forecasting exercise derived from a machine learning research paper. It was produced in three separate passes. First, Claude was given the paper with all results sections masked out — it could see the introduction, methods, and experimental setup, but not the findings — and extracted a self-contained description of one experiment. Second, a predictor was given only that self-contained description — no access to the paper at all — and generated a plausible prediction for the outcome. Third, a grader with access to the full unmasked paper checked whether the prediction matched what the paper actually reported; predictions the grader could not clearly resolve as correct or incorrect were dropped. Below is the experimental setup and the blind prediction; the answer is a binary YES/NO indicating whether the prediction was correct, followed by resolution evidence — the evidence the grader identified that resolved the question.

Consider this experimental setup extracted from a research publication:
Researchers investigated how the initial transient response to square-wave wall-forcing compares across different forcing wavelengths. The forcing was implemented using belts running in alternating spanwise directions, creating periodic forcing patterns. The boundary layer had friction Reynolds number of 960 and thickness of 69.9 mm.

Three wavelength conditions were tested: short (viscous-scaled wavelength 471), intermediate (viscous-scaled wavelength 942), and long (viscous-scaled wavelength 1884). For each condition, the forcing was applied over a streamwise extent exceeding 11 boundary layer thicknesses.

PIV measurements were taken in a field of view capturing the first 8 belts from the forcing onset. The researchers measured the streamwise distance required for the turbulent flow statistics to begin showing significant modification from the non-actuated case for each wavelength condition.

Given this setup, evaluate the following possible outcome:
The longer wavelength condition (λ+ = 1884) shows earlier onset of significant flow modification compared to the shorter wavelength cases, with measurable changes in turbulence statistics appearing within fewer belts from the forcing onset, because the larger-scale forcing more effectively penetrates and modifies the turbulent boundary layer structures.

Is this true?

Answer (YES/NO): NO